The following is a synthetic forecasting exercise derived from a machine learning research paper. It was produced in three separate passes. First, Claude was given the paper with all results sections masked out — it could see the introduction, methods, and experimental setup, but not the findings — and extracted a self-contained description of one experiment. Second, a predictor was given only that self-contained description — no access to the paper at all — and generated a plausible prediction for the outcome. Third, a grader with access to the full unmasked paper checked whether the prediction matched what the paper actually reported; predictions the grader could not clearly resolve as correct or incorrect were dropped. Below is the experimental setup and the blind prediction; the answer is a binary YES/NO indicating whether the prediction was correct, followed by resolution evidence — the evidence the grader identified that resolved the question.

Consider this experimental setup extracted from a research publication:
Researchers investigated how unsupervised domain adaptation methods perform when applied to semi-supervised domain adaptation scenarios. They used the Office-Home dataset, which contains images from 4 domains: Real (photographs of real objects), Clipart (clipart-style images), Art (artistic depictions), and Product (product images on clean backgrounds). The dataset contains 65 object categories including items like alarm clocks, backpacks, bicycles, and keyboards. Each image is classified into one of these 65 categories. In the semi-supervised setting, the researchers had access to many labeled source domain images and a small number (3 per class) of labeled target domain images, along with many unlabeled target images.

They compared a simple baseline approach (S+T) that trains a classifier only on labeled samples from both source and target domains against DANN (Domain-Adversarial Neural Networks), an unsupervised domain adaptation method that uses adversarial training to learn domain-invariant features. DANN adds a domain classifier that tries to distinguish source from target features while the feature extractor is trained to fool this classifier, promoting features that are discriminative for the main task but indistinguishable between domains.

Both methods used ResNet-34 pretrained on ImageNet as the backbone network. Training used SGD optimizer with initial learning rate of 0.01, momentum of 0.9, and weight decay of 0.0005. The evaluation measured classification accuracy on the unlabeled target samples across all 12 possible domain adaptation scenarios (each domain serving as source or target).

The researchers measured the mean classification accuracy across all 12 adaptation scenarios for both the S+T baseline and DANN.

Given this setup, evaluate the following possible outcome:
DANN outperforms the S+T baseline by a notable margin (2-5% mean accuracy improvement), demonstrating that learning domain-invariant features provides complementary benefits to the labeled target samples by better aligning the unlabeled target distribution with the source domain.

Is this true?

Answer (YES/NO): NO